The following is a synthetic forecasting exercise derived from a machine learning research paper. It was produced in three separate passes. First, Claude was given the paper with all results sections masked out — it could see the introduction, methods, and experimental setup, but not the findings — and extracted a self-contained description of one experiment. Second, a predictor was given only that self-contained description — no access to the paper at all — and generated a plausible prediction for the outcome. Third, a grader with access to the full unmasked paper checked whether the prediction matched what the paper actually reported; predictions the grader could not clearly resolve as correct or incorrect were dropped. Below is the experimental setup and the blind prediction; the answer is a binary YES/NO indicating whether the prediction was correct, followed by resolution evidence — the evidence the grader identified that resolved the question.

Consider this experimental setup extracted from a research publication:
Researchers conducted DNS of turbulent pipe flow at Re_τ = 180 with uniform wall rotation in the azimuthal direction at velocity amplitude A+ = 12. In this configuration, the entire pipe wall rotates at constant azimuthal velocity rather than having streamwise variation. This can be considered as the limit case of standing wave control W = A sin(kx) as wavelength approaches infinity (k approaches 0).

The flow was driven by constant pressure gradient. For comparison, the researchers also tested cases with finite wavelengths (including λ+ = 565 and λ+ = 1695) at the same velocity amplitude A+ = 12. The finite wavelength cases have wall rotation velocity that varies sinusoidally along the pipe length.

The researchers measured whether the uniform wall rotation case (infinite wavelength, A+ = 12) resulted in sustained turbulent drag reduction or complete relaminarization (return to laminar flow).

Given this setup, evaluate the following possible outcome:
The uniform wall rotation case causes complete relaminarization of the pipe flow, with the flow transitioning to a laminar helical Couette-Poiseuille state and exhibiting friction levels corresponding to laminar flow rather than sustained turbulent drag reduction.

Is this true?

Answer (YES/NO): YES